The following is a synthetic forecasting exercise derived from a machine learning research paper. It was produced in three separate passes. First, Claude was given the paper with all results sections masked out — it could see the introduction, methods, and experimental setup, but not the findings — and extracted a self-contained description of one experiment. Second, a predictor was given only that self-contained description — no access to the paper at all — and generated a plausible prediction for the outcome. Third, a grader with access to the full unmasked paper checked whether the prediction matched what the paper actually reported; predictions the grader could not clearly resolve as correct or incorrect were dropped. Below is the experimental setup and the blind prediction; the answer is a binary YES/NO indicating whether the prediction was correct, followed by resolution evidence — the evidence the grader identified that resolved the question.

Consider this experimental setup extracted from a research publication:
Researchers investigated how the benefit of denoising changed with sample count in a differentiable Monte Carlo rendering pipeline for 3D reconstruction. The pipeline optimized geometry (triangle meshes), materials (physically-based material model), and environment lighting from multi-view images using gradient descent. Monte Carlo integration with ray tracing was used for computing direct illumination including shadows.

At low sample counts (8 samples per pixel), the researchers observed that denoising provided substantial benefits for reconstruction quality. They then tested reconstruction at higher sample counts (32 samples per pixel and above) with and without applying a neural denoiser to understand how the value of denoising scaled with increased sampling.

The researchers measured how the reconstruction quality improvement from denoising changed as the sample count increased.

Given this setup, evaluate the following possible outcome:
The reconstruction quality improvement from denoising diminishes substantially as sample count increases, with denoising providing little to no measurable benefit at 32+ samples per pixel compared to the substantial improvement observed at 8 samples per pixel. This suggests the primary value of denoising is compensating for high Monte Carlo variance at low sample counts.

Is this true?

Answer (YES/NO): NO